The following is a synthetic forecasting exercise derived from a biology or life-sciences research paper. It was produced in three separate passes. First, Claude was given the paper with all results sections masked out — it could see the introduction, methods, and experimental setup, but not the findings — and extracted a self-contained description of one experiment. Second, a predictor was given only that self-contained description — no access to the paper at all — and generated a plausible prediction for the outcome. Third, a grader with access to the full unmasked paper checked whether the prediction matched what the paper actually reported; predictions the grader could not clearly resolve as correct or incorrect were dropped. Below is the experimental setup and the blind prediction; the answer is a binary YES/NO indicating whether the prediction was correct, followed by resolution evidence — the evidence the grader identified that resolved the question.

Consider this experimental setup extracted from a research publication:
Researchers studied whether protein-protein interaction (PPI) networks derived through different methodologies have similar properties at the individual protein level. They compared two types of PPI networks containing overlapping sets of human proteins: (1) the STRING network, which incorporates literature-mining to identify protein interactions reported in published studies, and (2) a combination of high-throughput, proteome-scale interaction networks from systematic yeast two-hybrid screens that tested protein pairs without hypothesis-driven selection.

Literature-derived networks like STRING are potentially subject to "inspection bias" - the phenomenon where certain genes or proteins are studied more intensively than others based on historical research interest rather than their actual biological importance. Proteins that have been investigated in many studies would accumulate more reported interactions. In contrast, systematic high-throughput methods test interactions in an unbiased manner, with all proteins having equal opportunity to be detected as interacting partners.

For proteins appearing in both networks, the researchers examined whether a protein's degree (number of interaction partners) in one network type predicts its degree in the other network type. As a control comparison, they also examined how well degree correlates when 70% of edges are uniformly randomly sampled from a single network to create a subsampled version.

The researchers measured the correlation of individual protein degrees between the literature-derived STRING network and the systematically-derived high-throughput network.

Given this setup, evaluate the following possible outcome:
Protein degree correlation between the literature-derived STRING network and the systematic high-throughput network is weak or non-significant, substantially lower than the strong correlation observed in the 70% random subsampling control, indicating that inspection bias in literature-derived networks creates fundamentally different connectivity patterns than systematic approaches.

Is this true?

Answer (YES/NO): YES